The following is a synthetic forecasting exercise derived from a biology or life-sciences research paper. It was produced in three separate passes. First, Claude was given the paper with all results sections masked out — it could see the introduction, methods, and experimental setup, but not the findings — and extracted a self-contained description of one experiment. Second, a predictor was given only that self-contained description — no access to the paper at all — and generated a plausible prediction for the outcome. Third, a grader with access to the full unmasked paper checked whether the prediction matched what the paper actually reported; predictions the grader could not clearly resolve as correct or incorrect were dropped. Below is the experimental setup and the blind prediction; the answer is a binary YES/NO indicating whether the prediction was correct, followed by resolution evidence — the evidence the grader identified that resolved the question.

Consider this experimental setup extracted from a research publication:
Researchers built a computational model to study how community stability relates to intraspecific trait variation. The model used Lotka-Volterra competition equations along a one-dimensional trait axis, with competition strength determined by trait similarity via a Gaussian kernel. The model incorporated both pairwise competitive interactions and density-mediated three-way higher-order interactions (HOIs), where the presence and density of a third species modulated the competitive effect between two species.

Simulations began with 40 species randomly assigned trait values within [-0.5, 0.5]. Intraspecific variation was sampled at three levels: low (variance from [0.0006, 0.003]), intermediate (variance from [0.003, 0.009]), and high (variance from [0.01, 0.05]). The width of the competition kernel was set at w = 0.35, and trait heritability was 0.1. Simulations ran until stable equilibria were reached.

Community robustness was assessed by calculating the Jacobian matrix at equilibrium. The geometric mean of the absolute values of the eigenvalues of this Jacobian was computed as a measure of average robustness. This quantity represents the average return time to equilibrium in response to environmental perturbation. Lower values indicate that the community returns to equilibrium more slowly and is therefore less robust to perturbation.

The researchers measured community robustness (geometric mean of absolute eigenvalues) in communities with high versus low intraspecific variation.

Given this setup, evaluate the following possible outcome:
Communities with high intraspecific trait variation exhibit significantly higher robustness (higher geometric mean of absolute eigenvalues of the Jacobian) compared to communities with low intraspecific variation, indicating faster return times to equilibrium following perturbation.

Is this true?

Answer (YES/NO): NO